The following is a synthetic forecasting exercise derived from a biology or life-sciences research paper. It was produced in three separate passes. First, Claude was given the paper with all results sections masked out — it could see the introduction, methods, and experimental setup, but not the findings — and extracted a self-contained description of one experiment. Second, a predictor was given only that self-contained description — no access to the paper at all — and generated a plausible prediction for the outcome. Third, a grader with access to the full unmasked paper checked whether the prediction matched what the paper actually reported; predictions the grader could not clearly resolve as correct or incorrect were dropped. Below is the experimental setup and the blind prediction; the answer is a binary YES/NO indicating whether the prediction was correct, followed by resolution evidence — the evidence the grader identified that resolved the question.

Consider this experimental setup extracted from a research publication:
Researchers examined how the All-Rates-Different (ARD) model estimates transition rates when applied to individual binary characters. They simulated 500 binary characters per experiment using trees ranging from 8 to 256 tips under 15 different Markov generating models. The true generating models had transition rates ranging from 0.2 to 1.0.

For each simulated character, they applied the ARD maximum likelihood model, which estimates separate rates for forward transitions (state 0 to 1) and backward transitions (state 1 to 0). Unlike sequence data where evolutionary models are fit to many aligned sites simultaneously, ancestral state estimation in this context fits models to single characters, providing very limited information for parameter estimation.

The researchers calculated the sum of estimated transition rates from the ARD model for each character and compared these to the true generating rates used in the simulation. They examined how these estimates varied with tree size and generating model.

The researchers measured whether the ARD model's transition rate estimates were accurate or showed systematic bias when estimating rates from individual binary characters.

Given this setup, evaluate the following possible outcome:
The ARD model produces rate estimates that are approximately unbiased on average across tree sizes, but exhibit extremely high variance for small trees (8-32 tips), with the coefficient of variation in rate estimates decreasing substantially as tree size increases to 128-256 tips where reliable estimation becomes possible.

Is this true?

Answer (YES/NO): NO